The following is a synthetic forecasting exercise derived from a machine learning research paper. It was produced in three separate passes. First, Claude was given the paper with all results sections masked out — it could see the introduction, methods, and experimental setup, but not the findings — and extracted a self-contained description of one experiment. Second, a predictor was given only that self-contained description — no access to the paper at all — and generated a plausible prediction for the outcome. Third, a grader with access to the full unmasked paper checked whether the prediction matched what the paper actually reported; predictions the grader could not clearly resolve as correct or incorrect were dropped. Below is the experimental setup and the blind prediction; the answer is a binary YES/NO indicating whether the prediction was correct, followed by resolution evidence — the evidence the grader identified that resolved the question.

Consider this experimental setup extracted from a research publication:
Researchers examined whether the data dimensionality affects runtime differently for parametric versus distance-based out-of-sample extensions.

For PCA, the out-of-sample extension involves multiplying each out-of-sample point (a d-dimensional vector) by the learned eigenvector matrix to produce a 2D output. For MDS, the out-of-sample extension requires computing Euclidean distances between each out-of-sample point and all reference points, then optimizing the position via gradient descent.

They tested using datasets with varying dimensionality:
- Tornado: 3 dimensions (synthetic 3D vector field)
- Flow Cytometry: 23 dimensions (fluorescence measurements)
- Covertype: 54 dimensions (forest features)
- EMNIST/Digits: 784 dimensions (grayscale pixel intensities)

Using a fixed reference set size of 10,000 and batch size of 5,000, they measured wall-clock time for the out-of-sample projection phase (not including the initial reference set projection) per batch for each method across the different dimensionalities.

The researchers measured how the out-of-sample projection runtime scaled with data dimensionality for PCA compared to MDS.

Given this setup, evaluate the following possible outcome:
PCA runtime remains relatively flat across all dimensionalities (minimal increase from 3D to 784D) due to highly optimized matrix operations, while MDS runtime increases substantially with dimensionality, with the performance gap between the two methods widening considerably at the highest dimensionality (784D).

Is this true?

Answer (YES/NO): NO